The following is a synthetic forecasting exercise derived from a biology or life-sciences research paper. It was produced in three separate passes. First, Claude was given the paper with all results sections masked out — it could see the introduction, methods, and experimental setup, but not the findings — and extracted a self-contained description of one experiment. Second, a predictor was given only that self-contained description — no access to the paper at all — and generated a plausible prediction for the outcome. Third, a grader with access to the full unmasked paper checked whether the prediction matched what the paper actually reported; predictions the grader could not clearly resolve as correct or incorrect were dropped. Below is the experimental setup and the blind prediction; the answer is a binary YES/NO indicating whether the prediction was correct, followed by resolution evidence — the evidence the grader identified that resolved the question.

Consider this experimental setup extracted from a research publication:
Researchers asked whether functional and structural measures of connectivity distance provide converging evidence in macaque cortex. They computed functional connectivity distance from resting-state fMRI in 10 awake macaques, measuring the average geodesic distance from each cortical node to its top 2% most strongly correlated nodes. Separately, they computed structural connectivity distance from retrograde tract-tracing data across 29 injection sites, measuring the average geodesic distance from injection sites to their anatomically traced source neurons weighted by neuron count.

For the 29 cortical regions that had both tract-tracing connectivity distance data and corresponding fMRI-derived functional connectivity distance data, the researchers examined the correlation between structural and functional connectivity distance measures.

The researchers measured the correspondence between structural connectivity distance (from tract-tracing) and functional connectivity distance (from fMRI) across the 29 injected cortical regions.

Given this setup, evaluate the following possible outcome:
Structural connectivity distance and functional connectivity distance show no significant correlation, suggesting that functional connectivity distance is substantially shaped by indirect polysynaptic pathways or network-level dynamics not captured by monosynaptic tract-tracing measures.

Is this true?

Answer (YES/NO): YES